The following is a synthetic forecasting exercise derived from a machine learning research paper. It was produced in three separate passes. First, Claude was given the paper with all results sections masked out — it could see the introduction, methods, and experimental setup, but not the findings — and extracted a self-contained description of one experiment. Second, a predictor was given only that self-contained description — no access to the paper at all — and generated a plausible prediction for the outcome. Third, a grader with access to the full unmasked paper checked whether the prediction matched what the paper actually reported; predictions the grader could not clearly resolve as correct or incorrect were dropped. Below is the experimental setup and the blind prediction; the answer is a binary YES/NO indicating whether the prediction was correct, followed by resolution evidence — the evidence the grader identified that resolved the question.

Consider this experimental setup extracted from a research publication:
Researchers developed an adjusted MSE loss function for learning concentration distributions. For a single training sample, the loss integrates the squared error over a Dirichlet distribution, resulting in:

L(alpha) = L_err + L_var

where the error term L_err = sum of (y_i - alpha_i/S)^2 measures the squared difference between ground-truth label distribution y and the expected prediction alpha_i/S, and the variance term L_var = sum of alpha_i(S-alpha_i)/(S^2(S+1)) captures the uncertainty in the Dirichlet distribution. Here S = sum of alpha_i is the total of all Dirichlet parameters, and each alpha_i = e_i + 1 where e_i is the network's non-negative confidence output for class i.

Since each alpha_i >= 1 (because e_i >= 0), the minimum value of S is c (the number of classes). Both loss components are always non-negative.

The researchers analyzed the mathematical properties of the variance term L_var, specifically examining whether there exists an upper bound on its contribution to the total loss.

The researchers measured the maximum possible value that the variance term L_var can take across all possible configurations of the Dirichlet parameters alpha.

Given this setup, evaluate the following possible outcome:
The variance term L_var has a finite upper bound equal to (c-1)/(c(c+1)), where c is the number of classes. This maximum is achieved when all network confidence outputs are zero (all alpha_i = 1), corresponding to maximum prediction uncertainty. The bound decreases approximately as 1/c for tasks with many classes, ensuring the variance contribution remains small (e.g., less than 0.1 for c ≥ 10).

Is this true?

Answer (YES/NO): NO